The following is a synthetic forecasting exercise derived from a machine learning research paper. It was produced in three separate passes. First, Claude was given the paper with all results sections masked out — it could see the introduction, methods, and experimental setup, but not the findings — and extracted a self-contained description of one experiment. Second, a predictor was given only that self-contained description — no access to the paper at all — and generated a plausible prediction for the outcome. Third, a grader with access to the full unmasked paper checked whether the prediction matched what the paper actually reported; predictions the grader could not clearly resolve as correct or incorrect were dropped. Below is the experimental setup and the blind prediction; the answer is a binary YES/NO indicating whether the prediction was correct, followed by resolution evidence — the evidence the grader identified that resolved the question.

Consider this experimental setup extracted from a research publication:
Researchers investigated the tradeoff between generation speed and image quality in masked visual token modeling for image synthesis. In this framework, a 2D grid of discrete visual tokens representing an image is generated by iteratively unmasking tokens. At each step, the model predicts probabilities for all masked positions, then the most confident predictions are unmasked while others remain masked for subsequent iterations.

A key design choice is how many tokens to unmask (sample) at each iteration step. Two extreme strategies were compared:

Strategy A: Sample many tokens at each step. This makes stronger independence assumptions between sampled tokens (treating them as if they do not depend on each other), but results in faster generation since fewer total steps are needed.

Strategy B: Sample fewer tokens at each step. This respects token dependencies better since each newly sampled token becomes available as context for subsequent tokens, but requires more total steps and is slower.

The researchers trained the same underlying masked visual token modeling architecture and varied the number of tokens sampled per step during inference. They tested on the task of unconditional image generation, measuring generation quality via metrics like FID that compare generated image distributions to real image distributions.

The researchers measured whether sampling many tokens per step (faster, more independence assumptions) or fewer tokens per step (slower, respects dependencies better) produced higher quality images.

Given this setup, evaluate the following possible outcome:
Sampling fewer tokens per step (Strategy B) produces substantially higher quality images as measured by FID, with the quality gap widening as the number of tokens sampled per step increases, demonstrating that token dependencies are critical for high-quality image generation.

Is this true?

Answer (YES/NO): NO